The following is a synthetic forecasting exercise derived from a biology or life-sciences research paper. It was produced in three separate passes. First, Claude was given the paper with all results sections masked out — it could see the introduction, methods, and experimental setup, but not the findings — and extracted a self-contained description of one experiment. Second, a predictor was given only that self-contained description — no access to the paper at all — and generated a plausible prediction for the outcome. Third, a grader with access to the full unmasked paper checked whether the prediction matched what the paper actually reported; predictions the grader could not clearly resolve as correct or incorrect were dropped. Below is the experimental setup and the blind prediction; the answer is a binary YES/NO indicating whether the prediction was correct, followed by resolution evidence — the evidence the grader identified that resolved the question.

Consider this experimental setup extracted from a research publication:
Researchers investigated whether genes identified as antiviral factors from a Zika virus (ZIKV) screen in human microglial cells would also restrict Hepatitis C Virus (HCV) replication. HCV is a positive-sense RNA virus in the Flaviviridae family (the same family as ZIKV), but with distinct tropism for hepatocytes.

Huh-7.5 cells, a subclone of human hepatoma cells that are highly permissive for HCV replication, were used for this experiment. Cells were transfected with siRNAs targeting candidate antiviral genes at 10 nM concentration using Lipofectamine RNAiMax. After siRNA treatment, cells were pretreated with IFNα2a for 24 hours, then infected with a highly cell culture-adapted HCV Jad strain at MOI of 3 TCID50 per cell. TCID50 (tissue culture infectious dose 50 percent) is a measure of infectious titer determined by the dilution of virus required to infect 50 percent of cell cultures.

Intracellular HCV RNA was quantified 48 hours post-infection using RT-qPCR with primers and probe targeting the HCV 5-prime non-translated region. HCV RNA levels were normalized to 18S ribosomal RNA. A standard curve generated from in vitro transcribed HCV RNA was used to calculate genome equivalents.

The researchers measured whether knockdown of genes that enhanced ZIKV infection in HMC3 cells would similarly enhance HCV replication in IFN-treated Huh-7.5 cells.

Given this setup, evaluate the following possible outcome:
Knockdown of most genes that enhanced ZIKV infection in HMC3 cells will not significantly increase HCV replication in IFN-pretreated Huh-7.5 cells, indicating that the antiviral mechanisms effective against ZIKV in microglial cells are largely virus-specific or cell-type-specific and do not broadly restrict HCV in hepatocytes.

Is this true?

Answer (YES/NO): YES